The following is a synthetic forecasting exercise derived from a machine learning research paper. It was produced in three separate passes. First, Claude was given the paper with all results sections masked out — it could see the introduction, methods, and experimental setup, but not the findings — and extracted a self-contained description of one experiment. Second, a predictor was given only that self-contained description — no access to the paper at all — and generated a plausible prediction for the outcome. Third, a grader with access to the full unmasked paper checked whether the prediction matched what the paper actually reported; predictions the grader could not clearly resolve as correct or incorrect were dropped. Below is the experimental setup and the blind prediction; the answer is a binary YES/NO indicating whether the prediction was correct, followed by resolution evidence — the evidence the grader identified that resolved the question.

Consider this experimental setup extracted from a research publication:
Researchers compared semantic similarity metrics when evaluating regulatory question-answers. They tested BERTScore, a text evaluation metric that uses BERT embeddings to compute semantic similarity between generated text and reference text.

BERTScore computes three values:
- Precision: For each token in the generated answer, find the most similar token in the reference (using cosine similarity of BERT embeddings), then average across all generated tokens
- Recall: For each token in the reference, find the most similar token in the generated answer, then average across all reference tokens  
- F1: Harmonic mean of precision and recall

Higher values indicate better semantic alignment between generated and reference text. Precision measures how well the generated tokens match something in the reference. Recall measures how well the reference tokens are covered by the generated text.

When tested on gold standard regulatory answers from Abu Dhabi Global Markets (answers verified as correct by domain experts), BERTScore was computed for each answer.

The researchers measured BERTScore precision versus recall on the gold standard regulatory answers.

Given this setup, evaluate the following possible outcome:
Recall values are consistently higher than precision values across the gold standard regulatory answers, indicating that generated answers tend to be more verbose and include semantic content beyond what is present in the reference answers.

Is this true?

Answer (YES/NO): YES